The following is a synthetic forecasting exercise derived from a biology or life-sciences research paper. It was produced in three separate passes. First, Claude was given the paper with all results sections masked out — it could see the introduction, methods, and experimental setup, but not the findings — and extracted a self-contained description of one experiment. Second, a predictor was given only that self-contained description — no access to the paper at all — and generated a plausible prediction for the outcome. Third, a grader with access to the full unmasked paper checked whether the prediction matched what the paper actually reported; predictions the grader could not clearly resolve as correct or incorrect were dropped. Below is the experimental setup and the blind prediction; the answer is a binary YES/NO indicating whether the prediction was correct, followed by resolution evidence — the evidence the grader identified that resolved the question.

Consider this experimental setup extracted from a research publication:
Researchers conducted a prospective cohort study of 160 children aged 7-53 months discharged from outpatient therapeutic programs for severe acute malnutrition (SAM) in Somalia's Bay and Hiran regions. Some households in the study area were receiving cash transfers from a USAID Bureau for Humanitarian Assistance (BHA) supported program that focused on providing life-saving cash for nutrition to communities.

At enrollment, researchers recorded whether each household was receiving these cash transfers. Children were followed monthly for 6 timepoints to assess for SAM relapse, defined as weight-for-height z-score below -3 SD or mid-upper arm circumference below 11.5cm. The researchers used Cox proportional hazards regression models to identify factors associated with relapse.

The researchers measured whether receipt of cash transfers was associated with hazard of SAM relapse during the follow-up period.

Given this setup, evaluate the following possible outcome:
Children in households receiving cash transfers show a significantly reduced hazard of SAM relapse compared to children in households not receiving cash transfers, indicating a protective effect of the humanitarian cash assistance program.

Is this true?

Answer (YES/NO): YES